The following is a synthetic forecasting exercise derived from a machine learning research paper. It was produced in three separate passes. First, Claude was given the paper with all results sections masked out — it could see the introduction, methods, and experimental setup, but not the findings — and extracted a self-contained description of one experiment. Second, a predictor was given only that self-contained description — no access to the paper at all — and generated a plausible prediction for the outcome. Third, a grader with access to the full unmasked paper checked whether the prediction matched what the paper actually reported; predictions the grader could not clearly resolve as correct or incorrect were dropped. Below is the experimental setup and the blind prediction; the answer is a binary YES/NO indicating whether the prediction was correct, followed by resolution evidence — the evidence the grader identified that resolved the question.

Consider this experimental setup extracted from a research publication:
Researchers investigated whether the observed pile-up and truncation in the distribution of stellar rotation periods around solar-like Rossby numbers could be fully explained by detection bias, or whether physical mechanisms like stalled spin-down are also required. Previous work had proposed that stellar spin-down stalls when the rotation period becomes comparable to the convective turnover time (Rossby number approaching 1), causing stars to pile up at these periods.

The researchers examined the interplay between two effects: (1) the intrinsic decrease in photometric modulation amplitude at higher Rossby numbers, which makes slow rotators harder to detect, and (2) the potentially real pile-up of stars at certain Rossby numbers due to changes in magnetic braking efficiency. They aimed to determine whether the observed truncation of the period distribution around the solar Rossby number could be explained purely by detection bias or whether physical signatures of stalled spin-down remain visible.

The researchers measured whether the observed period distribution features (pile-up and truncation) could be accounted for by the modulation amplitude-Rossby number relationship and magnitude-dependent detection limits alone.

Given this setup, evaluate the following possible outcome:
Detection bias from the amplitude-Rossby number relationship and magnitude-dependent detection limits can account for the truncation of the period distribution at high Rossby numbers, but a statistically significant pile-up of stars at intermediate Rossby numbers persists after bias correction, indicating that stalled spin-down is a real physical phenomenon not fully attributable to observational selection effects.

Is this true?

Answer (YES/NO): NO